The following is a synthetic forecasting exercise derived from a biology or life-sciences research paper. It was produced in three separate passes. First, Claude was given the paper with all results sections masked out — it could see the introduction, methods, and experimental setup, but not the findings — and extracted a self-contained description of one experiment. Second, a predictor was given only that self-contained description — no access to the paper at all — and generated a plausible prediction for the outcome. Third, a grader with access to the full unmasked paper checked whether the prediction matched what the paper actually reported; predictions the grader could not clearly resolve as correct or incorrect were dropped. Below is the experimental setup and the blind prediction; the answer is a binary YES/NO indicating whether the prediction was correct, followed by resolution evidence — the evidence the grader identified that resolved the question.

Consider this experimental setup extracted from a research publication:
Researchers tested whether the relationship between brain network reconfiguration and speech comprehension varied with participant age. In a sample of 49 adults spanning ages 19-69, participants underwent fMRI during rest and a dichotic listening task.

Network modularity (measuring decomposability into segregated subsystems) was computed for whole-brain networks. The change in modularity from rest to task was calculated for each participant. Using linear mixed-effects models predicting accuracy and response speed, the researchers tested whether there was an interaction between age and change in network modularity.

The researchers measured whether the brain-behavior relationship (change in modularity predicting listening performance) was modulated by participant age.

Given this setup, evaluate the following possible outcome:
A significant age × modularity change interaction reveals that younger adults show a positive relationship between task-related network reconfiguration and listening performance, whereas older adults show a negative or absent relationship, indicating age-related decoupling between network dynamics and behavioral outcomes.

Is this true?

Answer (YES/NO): NO